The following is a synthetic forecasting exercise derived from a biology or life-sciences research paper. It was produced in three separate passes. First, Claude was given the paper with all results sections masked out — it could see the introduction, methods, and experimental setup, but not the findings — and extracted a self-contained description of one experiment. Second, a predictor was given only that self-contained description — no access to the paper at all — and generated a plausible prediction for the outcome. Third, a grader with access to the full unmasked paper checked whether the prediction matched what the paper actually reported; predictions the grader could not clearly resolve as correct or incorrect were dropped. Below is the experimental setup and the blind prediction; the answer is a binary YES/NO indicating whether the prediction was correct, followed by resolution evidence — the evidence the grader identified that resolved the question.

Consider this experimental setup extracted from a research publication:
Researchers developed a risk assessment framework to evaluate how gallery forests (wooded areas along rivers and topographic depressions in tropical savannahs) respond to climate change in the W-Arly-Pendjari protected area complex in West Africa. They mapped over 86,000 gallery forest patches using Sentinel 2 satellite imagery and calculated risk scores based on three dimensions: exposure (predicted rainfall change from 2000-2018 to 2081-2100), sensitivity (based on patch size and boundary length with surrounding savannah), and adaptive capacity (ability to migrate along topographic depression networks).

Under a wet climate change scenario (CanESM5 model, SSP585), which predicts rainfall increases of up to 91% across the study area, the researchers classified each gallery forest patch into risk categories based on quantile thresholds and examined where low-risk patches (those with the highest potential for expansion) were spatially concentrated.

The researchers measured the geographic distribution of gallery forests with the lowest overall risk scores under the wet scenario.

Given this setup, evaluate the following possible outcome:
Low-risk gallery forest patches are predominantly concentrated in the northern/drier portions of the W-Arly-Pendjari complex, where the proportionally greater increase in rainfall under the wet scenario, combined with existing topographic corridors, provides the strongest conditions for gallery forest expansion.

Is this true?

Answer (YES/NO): NO